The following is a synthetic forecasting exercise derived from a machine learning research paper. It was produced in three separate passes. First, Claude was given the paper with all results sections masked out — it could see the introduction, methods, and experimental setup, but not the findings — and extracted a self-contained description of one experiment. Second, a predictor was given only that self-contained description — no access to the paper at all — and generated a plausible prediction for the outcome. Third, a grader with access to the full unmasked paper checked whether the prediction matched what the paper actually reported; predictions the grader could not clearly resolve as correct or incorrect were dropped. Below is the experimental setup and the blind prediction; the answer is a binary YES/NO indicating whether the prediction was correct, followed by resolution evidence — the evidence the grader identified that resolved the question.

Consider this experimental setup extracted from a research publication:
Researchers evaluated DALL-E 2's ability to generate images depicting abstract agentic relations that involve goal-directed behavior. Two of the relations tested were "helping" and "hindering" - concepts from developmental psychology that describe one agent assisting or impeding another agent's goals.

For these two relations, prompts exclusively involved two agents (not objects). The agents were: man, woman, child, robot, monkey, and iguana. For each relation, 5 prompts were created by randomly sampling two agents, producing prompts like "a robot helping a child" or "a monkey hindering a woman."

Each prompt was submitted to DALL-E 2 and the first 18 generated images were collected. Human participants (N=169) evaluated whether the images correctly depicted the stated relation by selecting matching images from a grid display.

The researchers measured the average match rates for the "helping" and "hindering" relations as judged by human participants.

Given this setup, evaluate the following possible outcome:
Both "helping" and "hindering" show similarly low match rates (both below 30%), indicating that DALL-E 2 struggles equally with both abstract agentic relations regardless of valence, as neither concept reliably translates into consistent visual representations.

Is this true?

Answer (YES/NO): NO